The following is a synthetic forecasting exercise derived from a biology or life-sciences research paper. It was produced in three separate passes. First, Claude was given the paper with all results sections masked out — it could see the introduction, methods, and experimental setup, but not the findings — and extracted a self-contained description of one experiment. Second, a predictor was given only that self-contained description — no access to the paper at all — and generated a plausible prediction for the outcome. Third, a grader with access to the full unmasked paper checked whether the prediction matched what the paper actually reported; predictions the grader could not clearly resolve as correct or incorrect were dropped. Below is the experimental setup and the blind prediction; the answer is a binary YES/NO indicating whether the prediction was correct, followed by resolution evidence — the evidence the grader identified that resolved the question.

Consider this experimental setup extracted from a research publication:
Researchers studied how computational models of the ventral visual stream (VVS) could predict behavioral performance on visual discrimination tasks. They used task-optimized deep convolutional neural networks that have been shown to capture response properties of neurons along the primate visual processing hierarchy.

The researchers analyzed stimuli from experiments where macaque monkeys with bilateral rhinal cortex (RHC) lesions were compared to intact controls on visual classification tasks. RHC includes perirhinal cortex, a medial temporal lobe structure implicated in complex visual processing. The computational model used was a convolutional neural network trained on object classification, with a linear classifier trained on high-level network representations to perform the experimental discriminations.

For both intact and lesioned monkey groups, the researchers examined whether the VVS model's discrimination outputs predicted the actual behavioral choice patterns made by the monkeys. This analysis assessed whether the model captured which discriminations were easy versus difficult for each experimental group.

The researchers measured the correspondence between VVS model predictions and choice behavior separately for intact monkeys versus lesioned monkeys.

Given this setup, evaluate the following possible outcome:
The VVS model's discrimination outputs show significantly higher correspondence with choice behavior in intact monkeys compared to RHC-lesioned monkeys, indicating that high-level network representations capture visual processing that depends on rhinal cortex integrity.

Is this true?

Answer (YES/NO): NO